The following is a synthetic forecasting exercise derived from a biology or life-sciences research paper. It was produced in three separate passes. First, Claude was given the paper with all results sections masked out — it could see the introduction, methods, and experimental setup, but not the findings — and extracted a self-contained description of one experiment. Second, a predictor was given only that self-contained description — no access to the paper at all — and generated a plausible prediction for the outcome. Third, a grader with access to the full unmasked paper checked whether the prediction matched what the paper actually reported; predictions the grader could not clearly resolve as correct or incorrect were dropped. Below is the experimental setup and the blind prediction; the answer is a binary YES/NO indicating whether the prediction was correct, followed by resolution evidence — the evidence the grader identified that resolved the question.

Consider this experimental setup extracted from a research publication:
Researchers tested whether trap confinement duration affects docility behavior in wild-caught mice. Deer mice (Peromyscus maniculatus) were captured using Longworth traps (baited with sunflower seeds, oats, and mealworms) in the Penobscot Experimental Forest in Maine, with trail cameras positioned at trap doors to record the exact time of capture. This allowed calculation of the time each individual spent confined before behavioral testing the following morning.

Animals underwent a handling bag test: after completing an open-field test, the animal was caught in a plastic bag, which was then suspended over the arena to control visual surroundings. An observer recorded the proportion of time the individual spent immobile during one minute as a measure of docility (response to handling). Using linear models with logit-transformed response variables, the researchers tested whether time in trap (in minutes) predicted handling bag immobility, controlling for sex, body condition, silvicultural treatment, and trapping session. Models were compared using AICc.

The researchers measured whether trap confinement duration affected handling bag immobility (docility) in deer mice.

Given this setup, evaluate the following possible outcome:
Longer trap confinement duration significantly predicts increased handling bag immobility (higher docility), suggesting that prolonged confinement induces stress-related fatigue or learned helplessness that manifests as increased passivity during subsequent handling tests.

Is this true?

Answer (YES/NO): NO